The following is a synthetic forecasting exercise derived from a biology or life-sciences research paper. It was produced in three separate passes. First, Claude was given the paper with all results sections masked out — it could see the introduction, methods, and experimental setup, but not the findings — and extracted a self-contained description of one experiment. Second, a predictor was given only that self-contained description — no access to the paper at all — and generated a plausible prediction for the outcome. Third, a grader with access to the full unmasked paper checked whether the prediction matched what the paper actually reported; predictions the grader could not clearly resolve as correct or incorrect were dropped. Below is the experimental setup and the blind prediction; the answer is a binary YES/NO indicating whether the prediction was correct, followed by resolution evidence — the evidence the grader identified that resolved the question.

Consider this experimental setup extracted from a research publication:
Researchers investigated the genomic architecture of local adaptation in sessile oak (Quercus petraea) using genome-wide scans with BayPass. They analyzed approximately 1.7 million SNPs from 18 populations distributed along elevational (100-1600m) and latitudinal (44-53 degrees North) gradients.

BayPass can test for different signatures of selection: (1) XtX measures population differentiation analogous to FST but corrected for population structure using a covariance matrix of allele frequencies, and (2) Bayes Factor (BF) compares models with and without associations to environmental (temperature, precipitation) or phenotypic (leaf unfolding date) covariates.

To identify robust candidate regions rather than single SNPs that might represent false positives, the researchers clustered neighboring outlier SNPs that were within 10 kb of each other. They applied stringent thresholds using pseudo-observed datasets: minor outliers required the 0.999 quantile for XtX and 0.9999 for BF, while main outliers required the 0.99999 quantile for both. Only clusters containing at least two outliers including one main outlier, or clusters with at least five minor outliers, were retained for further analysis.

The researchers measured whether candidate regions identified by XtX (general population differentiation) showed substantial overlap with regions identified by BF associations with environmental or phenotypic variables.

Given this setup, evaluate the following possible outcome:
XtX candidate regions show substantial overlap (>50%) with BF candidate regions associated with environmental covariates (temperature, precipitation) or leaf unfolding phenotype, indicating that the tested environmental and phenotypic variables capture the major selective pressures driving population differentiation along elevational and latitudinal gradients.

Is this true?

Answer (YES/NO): NO